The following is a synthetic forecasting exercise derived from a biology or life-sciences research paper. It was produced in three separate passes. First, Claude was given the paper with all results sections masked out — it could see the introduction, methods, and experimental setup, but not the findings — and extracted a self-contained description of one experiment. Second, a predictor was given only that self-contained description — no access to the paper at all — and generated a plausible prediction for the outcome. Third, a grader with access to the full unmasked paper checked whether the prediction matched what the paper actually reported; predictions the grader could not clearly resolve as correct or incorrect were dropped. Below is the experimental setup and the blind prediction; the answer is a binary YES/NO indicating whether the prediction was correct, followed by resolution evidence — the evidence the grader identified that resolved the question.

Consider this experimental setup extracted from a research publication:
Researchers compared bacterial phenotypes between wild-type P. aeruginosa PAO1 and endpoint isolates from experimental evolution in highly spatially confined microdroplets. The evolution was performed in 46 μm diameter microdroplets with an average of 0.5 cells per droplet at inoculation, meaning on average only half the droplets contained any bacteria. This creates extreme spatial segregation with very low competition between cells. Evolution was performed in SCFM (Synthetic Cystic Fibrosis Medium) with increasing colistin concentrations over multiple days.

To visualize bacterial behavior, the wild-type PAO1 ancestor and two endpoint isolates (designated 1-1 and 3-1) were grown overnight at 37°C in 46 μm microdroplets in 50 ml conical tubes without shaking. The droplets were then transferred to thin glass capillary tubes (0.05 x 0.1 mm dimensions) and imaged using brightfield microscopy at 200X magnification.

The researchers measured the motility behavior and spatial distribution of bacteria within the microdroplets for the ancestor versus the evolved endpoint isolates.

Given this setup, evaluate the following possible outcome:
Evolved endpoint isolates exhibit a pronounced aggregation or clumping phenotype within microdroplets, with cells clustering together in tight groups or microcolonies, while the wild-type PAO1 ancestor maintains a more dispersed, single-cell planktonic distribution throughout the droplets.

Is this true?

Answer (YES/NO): NO